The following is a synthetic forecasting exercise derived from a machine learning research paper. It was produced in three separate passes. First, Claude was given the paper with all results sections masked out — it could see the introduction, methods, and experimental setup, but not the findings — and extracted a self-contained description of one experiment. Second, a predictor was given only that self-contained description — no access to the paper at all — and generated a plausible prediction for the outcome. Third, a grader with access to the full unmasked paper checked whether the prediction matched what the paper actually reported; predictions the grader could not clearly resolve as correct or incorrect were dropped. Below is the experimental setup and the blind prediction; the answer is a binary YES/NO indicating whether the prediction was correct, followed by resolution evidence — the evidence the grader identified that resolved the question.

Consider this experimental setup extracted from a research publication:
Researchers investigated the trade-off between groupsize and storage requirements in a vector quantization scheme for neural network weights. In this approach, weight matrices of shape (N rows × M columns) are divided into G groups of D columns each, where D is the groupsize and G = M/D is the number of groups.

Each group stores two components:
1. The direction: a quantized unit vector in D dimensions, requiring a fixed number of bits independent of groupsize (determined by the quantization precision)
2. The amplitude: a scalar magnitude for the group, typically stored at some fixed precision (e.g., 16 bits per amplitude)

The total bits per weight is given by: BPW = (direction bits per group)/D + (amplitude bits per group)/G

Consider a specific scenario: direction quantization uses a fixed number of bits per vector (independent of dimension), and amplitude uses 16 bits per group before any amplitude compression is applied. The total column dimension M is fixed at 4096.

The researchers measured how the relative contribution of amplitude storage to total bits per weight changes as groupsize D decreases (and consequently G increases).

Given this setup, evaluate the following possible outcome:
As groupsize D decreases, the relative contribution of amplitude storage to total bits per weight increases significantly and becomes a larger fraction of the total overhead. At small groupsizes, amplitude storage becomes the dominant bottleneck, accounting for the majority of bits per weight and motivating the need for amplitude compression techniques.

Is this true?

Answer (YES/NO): YES